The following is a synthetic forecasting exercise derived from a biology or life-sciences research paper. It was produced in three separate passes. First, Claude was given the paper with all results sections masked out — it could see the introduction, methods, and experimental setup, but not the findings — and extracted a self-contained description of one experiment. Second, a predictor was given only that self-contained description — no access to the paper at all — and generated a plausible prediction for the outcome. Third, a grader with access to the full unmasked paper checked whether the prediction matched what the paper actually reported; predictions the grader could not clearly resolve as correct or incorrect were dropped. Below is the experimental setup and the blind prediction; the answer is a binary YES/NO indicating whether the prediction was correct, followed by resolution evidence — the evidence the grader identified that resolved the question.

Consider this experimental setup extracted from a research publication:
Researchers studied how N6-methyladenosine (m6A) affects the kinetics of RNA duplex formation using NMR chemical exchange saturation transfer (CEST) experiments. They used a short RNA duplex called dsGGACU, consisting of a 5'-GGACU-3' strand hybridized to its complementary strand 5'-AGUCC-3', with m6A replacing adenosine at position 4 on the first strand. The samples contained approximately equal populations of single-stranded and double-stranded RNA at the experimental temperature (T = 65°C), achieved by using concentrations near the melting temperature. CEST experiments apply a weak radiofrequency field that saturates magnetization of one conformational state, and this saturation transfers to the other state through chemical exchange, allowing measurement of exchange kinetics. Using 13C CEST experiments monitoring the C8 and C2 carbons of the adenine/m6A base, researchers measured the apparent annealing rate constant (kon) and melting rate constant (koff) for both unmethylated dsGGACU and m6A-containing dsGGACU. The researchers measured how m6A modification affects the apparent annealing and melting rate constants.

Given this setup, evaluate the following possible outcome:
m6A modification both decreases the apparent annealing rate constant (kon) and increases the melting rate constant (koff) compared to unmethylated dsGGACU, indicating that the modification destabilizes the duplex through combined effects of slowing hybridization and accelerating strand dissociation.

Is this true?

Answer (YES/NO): NO